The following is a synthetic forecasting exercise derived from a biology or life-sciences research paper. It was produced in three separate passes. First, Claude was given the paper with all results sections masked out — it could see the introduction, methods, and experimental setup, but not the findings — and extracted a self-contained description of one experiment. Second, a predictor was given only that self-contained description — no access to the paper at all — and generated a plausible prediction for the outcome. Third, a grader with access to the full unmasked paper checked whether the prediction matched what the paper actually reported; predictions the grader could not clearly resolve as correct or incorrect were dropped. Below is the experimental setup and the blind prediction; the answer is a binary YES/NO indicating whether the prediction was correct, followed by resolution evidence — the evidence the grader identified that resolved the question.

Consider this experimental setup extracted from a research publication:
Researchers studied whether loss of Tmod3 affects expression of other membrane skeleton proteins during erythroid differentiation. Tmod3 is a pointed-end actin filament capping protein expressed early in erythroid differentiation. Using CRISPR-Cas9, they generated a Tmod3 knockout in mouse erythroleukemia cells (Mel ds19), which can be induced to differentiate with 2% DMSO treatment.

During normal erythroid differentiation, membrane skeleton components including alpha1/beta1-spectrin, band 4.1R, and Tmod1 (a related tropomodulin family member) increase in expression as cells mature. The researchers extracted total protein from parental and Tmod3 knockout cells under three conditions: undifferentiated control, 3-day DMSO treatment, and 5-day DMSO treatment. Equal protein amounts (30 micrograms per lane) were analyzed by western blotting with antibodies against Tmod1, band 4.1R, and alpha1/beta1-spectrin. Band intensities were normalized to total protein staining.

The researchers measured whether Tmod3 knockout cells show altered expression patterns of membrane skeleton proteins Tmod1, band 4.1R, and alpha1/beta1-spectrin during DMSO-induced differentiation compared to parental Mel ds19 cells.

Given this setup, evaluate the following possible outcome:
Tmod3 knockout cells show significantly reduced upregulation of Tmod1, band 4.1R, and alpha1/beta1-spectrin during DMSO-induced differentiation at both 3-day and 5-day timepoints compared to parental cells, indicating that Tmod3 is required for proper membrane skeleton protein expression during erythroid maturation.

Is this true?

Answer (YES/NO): NO